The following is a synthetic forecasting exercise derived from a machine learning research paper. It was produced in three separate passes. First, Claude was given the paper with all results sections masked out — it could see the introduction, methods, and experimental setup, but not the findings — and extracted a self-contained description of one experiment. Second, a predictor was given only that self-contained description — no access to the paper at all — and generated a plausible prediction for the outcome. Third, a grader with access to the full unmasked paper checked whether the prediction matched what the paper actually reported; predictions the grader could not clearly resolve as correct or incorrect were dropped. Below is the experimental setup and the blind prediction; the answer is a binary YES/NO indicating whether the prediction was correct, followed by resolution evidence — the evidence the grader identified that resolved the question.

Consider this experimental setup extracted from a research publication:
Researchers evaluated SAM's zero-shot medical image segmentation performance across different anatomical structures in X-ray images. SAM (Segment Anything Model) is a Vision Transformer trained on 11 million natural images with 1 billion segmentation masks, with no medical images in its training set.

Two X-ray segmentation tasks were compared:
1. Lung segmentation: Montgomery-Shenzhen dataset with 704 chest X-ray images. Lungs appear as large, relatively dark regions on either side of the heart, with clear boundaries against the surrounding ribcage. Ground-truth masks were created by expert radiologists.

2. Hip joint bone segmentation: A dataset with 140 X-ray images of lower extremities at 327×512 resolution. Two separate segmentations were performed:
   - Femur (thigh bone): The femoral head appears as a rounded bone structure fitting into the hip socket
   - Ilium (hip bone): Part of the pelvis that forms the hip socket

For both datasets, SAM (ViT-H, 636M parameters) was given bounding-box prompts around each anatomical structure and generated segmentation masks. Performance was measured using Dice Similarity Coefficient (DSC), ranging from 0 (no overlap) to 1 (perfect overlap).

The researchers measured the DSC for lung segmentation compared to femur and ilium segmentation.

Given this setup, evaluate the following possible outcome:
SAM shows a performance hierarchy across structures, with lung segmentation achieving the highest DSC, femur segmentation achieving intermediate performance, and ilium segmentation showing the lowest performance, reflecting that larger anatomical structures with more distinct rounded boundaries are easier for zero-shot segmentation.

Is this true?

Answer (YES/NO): NO